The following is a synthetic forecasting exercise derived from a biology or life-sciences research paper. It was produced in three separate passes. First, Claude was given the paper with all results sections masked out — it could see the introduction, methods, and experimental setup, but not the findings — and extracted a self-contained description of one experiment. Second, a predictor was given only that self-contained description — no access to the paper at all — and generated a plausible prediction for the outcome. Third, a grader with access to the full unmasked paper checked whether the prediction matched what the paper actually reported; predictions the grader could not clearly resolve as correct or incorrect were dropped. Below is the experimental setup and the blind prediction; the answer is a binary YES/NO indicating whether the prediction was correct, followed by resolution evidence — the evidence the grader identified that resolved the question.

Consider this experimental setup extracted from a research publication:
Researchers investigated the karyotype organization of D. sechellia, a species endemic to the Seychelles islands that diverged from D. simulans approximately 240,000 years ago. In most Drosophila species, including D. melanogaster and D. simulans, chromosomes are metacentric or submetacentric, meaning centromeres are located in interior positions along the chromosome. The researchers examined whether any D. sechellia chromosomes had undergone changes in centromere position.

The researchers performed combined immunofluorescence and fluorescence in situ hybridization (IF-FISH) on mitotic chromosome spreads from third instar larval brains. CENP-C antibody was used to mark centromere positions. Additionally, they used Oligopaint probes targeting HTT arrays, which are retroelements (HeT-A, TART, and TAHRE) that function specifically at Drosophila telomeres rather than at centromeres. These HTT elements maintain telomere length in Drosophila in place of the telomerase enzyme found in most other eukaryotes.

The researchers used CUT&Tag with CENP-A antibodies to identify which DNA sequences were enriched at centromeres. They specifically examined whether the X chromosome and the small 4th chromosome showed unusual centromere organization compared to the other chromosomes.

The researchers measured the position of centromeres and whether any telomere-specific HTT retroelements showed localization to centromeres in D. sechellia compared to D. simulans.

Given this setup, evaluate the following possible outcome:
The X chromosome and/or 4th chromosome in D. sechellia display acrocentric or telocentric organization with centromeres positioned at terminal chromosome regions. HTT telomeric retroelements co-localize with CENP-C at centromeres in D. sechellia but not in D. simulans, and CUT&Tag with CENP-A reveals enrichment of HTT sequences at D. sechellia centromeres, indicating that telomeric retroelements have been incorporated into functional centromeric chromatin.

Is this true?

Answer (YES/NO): YES